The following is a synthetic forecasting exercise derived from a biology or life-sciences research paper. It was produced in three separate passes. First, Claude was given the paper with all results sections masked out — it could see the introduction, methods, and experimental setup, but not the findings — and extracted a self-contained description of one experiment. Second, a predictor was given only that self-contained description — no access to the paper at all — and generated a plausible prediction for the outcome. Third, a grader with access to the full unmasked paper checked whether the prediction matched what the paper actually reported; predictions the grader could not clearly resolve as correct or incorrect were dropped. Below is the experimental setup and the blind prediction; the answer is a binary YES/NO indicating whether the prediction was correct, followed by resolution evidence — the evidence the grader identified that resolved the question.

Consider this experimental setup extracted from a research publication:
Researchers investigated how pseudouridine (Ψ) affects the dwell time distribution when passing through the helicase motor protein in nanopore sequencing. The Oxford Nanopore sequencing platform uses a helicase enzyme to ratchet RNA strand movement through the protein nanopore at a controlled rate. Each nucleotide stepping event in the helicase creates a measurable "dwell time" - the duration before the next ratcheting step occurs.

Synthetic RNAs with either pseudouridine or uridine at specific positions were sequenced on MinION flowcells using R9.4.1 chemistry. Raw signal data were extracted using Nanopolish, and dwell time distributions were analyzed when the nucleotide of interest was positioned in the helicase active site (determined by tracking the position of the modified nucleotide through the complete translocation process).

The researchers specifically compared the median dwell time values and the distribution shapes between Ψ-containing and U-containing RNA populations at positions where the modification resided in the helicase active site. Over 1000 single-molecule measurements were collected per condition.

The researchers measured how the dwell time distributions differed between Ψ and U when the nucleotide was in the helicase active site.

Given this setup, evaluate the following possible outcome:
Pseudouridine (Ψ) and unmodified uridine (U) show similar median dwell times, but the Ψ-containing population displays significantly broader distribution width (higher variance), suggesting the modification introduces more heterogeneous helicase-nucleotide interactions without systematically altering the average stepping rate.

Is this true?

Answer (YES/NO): NO